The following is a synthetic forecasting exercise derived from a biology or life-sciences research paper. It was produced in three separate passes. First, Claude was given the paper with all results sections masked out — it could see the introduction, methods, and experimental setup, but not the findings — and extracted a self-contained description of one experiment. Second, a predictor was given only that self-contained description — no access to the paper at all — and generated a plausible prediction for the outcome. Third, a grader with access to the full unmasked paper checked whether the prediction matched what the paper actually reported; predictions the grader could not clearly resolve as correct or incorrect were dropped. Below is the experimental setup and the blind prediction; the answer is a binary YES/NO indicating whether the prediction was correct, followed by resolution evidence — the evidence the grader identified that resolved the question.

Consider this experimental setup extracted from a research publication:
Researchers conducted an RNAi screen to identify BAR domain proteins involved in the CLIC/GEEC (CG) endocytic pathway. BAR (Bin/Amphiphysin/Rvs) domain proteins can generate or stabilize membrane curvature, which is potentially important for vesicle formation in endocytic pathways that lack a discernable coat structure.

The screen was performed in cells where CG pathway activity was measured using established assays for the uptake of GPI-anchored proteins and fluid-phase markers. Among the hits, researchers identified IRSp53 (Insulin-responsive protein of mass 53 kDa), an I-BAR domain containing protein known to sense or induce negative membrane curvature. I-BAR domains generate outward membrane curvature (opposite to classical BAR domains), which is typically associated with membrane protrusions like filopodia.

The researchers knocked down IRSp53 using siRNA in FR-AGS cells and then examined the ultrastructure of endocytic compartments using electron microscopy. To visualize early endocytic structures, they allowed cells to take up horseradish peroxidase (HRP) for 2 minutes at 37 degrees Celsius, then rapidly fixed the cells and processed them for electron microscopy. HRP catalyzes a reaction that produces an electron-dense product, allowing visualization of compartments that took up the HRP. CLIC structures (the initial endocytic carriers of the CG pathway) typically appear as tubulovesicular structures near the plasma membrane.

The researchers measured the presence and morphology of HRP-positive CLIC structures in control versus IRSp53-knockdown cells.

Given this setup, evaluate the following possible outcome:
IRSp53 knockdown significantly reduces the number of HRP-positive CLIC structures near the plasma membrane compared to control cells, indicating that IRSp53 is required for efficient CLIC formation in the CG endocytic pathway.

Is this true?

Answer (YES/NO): YES